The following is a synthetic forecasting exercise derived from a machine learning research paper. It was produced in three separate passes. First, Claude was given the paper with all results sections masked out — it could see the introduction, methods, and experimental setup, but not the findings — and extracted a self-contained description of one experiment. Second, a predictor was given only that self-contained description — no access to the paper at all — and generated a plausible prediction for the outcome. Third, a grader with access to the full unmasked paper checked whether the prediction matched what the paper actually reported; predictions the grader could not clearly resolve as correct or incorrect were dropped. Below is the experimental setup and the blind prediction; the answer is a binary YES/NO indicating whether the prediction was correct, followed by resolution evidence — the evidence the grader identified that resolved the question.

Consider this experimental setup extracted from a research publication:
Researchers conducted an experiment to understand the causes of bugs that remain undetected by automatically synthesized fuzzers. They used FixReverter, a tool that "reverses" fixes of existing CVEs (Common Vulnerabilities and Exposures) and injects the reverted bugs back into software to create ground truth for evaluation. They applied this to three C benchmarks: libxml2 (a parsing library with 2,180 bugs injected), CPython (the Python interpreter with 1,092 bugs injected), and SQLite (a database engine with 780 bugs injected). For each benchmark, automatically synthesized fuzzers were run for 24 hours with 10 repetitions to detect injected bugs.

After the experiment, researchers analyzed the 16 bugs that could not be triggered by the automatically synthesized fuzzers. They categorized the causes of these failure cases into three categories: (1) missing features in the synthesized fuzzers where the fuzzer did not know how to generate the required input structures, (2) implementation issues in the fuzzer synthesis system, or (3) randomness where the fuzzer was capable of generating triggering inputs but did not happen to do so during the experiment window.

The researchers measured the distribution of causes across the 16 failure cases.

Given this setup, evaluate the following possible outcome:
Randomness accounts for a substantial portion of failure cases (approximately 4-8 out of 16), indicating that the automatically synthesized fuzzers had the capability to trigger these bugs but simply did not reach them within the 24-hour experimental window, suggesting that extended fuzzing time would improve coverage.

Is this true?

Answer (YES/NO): NO